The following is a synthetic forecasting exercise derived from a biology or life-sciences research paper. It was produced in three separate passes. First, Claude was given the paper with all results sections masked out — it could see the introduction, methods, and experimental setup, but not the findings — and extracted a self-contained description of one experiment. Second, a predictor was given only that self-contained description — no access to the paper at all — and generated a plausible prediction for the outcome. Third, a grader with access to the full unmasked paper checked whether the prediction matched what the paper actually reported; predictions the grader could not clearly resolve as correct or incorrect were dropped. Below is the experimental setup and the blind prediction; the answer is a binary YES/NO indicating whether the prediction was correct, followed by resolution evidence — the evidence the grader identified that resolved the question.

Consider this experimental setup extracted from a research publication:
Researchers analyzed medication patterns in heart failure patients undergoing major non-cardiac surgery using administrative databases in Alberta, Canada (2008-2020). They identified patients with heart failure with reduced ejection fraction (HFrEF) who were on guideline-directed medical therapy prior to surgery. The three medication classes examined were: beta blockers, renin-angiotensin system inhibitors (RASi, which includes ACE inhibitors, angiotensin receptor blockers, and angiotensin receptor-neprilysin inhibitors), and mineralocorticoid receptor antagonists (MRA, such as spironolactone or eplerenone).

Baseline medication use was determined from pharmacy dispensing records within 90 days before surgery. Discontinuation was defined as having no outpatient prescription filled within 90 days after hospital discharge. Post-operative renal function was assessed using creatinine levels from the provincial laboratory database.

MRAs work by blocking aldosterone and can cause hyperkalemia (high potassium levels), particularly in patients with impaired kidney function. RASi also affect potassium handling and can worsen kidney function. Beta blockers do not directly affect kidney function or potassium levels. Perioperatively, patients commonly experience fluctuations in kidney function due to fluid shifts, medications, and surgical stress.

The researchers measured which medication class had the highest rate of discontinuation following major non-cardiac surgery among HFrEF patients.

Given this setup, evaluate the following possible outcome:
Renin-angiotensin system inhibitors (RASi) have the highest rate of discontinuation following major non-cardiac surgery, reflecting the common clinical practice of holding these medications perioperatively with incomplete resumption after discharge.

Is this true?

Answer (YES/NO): NO